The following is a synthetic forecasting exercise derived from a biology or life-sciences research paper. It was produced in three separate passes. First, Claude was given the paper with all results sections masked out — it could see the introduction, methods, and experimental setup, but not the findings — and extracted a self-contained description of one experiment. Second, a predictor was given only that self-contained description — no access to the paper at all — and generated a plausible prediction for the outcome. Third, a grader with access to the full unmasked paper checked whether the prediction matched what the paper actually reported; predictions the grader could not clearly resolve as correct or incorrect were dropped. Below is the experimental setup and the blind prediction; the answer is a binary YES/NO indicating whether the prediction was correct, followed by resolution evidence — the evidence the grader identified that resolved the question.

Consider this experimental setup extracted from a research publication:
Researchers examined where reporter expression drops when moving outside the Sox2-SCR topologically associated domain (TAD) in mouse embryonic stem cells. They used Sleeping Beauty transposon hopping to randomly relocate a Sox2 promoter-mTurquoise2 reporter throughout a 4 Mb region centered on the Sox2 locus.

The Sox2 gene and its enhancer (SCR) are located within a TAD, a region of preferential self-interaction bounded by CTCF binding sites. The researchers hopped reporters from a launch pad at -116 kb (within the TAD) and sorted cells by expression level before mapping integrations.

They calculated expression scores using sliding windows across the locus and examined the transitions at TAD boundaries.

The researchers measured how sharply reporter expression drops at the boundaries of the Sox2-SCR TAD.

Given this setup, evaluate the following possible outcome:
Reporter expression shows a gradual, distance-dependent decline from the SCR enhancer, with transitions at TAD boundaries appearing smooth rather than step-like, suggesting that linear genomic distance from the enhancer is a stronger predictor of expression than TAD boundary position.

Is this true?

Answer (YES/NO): NO